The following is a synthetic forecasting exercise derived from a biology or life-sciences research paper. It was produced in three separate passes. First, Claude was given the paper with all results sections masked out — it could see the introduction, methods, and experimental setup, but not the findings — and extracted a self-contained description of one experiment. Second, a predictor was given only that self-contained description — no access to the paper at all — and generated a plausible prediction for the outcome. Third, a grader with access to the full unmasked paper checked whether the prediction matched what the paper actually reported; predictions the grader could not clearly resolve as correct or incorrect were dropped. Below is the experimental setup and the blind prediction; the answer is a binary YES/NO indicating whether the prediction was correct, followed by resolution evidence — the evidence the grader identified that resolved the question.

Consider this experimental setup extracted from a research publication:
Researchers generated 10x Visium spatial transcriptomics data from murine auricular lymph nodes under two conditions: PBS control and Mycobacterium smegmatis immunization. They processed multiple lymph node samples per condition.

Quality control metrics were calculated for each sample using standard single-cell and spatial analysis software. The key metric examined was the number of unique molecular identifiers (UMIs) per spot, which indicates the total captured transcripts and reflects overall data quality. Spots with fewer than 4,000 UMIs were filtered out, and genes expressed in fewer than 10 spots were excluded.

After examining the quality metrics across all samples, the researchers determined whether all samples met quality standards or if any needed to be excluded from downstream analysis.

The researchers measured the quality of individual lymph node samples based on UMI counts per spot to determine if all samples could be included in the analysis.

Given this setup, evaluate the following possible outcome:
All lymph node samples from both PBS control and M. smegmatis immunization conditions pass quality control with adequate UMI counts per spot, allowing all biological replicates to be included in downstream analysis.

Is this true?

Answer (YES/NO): NO